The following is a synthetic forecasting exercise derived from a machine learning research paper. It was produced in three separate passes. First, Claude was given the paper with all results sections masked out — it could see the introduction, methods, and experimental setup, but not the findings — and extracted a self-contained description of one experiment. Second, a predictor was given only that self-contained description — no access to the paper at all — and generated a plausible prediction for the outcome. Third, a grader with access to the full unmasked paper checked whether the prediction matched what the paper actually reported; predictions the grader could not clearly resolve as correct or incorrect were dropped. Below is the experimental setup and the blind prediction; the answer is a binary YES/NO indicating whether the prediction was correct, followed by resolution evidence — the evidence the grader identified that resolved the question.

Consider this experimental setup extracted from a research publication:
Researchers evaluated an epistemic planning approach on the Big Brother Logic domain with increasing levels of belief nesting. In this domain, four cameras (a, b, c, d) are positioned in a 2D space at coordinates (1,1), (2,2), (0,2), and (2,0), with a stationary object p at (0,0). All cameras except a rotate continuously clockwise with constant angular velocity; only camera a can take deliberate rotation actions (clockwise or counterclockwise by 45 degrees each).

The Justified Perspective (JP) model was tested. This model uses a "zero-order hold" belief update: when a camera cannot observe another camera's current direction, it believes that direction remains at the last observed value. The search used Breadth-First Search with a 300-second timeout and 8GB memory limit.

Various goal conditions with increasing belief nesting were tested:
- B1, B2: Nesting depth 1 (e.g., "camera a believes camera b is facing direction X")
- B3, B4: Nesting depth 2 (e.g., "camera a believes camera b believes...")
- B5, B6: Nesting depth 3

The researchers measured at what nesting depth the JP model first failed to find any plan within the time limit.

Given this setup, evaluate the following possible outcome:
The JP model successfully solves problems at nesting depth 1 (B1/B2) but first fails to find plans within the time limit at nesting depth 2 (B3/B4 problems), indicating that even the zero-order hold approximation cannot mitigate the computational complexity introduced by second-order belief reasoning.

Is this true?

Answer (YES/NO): NO